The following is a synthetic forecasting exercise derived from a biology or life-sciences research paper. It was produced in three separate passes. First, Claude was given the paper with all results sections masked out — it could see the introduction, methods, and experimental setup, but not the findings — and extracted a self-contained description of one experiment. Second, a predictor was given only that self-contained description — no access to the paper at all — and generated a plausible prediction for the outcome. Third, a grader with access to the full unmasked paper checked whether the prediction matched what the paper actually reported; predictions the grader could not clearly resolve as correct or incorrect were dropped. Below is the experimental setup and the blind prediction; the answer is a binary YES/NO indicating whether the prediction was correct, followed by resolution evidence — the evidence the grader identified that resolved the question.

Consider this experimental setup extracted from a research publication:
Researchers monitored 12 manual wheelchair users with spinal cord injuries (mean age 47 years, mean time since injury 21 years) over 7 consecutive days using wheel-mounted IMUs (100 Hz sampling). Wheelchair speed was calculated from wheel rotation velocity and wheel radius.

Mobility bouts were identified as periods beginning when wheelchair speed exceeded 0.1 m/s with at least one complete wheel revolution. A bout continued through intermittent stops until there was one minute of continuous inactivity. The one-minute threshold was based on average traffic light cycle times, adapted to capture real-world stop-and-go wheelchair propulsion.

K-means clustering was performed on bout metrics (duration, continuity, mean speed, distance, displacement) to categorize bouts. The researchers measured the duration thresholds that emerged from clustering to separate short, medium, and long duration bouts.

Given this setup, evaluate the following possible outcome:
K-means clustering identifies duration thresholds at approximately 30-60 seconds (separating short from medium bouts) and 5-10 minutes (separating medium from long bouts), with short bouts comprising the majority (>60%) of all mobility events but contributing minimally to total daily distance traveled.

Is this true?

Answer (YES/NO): NO